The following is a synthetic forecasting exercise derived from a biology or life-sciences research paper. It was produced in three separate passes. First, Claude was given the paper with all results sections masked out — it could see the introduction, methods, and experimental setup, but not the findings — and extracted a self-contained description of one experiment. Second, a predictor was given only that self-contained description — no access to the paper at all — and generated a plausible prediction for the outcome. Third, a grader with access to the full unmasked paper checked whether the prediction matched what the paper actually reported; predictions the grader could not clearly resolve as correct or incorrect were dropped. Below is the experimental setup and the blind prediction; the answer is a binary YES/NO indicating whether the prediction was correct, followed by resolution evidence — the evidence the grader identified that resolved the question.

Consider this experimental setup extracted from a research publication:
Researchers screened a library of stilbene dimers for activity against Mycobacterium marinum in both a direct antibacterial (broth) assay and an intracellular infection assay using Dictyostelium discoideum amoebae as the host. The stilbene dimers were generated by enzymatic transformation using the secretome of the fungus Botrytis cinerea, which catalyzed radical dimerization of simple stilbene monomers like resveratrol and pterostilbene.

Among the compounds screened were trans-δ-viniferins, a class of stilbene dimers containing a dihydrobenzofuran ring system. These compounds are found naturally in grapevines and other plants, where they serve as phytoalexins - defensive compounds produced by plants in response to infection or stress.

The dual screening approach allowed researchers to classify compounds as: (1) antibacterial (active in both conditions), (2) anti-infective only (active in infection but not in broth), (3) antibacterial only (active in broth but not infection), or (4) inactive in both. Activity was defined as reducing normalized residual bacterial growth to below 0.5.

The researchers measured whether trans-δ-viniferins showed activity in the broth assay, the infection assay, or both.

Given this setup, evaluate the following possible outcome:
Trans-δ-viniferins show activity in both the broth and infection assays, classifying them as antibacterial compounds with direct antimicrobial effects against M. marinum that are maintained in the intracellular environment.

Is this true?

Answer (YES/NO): NO